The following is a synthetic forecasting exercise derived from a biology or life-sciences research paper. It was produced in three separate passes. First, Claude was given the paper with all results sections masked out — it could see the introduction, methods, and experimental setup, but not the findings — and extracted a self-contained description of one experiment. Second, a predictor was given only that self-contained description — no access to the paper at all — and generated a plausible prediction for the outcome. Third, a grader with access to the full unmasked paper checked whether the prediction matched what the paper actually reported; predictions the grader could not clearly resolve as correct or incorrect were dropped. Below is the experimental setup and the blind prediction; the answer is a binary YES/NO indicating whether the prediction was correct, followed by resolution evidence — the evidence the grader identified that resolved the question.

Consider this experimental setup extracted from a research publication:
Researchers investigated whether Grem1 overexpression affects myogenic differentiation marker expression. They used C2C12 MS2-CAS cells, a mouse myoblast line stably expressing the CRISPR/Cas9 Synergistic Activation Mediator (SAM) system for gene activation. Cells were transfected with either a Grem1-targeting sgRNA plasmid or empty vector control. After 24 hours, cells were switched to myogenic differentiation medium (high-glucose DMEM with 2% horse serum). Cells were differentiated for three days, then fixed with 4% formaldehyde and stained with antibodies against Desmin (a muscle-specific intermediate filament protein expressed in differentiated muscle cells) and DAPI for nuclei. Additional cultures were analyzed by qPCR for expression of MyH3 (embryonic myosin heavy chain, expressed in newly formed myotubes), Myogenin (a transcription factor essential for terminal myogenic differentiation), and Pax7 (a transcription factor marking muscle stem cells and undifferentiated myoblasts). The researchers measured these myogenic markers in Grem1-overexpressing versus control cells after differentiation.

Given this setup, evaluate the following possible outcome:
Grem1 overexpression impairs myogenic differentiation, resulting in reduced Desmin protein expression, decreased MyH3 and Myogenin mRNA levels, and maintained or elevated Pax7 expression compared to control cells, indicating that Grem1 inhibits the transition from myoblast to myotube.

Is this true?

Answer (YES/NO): NO